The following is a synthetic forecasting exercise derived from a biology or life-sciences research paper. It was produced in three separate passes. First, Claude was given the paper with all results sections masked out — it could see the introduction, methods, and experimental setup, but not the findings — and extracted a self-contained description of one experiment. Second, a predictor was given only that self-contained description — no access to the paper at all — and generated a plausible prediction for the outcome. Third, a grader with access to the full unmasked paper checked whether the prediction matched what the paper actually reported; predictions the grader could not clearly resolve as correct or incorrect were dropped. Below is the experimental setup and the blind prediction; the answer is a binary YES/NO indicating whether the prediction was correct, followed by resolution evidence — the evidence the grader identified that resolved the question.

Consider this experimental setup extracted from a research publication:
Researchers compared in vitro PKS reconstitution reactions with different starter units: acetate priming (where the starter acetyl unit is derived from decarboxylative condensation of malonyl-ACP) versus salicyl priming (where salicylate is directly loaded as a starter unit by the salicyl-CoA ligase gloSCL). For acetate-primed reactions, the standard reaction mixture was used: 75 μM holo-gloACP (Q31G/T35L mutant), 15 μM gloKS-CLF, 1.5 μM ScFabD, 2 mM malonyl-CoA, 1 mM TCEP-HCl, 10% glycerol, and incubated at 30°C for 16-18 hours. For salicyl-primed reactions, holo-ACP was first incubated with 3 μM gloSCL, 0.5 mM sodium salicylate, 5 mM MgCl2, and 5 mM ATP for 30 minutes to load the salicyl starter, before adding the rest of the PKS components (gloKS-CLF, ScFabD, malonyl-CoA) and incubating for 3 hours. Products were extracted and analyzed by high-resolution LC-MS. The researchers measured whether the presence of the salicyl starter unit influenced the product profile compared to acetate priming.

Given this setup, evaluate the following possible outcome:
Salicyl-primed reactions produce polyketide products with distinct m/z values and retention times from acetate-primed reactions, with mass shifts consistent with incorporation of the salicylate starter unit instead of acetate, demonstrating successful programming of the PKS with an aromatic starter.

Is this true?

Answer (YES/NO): YES